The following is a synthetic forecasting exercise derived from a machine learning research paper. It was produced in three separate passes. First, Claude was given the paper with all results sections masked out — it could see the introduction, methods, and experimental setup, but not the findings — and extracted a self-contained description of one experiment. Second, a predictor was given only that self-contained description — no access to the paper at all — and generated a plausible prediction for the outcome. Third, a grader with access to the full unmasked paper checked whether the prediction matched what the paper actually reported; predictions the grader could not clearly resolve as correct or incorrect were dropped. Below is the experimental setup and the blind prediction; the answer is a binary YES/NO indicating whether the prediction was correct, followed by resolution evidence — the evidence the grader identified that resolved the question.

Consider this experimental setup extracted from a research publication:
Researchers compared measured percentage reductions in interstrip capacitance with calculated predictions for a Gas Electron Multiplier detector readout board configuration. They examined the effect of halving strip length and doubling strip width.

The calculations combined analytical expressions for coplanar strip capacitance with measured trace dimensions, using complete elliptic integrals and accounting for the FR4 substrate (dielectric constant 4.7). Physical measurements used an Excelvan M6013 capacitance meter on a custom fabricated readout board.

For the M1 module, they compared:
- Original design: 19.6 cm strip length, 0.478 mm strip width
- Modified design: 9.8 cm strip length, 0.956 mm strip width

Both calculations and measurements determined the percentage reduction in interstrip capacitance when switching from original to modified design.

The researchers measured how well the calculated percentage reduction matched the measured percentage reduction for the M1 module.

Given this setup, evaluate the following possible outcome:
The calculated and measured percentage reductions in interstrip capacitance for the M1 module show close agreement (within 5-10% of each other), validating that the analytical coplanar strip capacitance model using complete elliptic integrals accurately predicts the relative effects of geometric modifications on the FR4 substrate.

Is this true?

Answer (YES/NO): NO